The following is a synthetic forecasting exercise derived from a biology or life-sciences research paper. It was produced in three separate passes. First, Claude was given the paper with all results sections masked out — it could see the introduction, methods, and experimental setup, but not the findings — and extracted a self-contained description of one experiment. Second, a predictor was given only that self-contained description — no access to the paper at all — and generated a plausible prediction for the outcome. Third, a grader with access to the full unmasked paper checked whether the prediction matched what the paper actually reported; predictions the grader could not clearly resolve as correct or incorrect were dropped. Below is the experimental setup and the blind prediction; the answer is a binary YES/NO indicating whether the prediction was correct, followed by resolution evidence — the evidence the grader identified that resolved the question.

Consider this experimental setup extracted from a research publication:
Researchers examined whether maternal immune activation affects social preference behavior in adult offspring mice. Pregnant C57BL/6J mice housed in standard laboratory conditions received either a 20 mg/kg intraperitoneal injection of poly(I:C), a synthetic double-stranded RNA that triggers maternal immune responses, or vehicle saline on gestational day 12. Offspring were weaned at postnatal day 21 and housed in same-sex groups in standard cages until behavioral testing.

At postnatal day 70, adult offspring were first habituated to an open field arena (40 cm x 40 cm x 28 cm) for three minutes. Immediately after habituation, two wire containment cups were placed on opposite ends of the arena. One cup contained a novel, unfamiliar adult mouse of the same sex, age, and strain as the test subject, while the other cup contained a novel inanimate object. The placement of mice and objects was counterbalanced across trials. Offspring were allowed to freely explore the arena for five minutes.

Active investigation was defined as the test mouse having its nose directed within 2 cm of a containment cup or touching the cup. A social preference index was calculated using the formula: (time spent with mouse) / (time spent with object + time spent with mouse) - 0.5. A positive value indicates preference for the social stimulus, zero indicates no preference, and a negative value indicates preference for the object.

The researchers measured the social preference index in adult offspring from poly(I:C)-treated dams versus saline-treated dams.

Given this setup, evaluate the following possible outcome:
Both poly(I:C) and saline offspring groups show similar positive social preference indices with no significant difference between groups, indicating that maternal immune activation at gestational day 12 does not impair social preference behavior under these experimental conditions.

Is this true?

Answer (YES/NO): NO